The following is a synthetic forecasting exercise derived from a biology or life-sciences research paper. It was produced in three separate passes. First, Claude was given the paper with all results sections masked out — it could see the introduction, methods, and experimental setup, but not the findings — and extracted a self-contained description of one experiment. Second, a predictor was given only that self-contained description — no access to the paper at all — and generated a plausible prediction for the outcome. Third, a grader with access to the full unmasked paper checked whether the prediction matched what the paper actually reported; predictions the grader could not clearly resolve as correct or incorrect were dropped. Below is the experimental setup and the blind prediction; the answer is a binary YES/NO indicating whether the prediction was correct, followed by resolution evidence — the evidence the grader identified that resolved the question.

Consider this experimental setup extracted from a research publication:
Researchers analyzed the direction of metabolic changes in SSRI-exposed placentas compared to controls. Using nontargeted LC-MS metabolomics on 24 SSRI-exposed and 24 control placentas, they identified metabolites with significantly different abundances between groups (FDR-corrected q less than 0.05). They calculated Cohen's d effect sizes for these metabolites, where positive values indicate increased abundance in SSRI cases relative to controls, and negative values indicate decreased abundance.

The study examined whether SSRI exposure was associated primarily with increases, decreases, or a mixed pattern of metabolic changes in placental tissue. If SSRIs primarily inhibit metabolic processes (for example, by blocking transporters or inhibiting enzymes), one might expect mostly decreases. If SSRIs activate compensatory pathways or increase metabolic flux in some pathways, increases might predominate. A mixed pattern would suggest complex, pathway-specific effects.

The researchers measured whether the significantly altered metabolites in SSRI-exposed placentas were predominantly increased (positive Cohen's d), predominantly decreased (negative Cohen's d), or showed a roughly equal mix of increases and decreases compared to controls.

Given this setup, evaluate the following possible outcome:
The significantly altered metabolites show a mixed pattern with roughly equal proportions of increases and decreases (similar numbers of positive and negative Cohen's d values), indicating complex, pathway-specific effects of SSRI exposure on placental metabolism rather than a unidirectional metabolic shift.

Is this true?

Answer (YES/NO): YES